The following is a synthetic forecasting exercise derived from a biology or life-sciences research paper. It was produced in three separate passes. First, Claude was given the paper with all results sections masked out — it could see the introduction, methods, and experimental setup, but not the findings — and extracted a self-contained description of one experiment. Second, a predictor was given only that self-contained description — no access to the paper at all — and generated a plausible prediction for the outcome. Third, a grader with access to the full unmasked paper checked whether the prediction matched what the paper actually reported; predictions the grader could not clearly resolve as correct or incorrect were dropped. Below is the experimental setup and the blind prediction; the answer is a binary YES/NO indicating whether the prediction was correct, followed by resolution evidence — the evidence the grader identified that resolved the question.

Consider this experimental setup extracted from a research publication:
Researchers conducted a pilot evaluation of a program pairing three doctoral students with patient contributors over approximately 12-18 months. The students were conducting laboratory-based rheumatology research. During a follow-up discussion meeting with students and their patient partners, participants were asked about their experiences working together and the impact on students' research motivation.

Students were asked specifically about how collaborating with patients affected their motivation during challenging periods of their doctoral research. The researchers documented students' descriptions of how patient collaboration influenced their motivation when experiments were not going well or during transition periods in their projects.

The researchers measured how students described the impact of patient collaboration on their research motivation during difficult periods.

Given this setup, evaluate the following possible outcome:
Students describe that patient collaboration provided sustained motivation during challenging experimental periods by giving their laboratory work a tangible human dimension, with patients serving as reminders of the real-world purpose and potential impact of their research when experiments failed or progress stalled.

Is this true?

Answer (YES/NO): YES